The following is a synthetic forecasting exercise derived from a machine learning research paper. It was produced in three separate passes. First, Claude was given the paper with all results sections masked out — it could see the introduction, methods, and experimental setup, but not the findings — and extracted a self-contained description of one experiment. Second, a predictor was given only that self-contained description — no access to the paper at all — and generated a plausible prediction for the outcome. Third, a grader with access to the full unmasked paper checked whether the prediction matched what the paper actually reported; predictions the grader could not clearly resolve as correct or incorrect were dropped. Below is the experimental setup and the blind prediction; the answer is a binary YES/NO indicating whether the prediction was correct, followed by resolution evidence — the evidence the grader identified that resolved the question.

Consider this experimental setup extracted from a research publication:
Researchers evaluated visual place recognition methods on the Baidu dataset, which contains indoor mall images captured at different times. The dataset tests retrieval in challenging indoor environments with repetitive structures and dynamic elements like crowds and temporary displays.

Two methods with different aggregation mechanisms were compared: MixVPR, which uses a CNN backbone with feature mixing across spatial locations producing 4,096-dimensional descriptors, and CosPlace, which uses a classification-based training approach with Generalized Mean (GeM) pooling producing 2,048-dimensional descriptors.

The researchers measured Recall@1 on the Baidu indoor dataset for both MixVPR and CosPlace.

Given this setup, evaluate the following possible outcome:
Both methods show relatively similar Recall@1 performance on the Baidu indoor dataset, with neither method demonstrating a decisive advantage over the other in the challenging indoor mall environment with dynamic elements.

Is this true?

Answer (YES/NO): NO